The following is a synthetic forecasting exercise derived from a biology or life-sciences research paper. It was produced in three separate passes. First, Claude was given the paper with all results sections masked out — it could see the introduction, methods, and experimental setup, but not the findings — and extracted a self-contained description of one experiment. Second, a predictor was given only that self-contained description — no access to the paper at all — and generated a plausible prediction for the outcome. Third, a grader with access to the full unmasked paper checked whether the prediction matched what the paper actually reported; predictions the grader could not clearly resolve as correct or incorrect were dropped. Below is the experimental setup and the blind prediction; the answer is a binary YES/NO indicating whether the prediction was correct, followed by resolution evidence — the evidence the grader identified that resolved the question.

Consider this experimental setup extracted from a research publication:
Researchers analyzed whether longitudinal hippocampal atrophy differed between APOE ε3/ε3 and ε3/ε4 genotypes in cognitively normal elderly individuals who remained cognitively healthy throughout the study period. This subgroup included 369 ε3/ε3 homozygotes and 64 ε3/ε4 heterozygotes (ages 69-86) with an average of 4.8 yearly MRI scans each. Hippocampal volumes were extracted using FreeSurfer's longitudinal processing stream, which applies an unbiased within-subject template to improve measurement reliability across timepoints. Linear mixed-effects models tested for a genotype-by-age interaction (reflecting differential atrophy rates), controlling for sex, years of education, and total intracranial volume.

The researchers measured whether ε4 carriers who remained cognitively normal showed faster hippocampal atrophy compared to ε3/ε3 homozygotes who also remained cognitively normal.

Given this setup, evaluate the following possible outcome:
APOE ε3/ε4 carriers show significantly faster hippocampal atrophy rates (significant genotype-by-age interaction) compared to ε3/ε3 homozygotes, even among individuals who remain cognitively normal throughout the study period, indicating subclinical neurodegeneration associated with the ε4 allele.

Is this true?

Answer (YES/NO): NO